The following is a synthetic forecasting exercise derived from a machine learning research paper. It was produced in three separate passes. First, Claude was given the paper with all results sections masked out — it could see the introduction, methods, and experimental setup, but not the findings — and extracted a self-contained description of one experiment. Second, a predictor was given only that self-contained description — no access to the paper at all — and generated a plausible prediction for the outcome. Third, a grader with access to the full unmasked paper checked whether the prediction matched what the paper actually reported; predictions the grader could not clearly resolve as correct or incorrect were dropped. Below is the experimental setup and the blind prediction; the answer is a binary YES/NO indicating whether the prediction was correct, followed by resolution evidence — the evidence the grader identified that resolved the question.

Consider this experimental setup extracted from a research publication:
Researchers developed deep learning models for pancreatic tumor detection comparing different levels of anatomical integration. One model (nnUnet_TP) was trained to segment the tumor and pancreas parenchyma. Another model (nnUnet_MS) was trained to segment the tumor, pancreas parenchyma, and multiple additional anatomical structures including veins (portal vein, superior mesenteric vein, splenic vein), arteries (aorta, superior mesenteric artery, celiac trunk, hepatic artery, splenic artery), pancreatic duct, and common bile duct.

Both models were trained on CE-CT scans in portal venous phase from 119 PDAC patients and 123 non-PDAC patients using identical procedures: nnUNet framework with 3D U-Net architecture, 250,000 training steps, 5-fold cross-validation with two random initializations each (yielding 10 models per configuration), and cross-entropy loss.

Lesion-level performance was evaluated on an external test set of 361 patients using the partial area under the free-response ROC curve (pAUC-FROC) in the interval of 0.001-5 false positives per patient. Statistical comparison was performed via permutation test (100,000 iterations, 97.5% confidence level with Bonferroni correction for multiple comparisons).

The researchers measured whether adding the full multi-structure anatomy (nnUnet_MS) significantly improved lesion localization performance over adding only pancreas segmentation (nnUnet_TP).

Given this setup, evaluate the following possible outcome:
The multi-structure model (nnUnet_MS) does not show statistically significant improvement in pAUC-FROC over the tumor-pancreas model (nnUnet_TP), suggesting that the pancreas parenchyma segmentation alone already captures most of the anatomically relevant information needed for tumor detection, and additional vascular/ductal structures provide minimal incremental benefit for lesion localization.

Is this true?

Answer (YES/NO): NO